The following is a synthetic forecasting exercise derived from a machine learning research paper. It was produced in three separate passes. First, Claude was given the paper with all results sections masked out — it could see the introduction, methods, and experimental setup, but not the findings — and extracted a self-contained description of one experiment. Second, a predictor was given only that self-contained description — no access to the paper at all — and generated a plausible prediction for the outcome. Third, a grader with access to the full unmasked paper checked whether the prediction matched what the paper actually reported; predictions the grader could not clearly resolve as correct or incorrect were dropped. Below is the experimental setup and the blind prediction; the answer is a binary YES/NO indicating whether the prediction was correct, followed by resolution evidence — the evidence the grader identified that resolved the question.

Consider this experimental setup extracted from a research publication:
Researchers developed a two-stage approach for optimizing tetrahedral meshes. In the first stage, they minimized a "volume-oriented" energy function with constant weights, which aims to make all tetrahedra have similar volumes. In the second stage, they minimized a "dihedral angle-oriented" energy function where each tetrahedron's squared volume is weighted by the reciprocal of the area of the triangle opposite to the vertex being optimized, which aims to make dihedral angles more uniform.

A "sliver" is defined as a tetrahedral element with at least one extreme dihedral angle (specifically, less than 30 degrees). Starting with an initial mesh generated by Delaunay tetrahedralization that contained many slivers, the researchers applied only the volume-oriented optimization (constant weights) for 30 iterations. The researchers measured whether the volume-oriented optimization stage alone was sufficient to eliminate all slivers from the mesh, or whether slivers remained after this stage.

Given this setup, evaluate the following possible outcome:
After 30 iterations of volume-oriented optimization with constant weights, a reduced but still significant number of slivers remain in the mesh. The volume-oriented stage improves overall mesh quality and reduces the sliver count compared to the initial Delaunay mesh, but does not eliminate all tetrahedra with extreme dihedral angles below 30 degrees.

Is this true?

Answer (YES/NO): NO